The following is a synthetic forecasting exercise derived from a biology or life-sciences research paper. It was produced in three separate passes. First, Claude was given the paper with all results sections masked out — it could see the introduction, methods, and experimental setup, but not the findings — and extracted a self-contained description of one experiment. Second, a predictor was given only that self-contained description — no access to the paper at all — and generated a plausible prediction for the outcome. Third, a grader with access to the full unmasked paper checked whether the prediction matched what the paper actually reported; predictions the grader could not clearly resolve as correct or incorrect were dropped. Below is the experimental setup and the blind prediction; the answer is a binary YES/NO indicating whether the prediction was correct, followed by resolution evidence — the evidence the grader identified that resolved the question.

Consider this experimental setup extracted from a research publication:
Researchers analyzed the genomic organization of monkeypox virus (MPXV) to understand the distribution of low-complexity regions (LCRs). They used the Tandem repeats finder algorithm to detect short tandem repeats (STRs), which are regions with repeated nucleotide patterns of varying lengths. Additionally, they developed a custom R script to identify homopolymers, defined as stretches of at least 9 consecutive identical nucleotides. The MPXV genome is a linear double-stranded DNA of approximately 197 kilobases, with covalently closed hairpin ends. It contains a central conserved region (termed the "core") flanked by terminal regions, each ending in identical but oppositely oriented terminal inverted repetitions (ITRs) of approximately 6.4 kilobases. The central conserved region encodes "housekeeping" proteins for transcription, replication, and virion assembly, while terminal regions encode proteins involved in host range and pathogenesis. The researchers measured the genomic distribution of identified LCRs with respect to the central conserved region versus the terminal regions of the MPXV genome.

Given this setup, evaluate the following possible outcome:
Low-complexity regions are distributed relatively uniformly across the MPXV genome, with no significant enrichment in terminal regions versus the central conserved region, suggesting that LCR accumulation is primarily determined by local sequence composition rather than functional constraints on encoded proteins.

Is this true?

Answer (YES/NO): NO